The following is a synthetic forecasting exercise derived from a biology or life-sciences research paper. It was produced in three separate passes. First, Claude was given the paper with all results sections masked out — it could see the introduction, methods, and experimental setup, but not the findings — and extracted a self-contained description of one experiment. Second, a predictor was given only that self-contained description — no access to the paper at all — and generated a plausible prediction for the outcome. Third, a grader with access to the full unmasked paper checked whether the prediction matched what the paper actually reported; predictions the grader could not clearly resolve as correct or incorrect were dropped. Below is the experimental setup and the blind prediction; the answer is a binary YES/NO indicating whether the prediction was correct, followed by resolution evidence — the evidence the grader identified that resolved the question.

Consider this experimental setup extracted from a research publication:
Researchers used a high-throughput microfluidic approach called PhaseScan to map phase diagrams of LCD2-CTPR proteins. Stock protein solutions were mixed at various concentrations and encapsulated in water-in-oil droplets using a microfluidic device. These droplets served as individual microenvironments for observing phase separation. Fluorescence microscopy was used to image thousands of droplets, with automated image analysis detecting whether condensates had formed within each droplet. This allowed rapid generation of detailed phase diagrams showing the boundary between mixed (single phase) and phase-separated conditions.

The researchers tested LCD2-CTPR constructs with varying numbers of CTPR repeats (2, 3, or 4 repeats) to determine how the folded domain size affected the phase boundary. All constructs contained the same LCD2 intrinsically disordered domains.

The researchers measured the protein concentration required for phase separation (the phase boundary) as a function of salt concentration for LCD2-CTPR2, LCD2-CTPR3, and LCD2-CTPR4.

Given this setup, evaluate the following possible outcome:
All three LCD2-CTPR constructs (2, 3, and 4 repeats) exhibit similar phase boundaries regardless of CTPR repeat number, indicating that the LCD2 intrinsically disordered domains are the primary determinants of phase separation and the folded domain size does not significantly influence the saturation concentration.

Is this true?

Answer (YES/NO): NO